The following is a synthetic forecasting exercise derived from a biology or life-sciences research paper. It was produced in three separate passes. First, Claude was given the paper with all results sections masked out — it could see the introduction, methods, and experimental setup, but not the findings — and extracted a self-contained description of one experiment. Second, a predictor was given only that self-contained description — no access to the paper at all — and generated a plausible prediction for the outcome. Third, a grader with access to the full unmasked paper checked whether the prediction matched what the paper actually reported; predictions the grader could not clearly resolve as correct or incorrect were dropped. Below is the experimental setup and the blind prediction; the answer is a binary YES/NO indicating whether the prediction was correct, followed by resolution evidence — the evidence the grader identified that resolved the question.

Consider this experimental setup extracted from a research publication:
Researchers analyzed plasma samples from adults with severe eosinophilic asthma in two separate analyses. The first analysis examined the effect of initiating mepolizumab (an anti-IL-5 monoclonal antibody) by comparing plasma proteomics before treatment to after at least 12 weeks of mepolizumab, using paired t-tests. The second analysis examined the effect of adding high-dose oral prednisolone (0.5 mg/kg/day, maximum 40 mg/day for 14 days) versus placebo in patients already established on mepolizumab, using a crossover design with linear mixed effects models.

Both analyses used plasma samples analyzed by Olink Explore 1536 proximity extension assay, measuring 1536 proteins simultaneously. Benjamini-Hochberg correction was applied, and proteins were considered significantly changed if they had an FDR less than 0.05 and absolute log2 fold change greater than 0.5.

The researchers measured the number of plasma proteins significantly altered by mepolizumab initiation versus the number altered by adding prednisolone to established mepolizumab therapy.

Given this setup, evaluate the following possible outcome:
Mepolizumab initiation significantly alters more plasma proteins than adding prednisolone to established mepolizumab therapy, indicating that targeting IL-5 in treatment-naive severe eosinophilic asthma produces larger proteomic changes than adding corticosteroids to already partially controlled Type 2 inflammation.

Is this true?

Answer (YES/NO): NO